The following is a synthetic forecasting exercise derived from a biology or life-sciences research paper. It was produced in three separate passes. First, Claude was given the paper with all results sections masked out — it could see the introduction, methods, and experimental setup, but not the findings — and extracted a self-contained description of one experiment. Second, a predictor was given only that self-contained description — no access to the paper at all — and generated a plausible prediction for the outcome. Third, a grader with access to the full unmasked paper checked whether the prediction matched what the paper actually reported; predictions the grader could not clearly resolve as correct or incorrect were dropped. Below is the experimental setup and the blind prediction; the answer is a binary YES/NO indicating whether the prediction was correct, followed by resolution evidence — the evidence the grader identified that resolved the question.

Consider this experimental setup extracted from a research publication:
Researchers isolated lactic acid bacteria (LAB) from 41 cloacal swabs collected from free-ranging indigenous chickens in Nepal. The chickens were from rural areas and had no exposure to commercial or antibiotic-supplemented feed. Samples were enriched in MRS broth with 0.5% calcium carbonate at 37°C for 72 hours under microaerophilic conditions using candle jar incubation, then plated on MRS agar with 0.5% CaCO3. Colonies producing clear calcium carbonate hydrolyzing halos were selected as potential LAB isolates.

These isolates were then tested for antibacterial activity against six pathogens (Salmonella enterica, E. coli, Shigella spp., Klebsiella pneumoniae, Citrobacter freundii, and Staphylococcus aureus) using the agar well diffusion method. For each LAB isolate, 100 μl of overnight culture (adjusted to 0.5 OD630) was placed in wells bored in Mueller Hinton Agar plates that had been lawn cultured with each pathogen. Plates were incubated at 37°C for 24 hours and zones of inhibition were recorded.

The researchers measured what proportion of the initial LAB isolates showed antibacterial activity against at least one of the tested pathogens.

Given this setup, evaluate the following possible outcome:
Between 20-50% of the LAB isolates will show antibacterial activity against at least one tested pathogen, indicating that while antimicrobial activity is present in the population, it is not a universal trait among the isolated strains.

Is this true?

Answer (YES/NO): NO